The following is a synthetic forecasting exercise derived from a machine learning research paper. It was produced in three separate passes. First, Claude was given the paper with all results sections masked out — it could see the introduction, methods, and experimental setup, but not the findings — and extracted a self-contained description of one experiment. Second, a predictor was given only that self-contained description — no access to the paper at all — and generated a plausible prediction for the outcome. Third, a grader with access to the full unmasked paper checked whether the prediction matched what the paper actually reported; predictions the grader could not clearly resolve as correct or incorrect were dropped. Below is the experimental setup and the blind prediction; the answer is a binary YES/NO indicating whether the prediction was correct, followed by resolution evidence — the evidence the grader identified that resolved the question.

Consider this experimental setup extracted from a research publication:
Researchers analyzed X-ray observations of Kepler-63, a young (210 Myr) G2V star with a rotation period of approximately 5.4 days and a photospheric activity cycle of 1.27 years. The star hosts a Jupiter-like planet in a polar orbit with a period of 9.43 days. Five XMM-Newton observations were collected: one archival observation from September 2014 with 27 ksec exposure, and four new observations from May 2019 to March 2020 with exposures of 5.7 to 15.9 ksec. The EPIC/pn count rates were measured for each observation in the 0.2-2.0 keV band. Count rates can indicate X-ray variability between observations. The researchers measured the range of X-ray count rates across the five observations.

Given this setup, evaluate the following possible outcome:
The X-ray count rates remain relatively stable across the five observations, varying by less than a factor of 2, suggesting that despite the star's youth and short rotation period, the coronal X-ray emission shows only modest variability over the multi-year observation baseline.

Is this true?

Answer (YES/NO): YES